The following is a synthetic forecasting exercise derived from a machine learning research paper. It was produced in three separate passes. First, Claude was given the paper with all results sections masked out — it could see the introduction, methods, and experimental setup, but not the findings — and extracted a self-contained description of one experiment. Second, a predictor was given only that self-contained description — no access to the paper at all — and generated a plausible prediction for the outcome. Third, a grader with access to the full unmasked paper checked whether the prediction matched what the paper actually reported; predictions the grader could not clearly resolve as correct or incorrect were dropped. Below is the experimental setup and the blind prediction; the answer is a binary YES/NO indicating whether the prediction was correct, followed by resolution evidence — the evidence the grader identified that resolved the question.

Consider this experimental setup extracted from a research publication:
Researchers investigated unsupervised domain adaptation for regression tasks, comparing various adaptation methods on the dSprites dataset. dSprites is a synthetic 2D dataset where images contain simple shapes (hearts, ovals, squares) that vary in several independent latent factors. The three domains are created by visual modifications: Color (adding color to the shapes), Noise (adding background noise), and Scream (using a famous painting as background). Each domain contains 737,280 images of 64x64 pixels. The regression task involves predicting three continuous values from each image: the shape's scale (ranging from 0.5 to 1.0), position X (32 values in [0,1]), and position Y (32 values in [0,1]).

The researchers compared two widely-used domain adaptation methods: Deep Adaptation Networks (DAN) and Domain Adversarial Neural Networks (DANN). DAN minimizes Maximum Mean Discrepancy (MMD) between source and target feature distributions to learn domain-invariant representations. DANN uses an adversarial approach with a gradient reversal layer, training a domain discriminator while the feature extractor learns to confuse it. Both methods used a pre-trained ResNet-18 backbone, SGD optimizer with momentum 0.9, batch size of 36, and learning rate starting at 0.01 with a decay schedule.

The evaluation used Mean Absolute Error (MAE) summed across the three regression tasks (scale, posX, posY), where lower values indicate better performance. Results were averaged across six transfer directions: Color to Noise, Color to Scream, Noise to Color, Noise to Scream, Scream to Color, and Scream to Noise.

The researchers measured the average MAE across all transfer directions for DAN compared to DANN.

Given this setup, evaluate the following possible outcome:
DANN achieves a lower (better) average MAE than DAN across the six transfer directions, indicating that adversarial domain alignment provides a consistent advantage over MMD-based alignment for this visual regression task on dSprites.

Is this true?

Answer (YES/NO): NO